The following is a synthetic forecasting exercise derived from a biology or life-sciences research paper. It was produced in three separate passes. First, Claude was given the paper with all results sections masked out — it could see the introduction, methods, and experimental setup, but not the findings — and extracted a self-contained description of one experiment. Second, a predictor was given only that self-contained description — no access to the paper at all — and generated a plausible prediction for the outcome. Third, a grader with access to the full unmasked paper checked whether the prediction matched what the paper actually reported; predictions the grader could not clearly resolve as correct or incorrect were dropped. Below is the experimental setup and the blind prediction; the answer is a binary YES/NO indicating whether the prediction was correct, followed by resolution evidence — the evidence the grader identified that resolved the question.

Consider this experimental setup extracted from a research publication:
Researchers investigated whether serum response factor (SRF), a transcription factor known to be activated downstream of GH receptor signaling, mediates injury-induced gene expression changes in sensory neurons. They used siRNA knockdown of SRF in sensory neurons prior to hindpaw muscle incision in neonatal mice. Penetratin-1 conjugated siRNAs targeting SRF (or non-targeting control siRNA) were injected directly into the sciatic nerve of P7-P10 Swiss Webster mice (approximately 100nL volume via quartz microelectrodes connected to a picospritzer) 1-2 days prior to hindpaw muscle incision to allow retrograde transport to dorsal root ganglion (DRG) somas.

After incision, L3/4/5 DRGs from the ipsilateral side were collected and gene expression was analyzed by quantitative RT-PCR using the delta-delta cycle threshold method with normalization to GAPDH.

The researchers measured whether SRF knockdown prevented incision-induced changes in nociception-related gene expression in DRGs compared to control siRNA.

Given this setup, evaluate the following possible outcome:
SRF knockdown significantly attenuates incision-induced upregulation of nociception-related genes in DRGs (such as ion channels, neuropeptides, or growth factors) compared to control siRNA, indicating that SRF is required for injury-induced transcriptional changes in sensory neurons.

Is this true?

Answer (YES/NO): YES